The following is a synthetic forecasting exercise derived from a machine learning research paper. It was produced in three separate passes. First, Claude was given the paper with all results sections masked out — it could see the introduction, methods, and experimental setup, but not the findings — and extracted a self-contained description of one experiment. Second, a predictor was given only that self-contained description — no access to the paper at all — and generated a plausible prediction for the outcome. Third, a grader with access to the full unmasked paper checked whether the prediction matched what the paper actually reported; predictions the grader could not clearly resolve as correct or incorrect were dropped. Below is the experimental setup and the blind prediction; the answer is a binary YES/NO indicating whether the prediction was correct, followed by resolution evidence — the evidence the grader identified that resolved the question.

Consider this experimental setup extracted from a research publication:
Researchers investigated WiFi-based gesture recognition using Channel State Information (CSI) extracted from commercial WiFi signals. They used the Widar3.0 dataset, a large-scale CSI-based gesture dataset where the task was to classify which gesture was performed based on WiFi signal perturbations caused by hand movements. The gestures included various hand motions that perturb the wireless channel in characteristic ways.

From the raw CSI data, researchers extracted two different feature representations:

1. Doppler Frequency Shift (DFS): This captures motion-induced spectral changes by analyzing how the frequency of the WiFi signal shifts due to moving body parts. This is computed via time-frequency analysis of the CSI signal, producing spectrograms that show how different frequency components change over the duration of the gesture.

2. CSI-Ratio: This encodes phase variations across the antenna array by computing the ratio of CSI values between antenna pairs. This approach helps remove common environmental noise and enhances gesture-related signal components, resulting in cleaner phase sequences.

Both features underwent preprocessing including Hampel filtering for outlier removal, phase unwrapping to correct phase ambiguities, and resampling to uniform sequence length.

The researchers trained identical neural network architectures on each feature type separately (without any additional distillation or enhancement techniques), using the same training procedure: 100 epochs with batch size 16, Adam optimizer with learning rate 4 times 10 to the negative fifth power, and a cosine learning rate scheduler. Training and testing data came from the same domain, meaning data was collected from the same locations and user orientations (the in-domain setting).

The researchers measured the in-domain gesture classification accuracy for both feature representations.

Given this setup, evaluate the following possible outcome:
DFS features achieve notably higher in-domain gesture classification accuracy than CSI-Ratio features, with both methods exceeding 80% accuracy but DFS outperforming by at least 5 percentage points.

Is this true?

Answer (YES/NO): NO